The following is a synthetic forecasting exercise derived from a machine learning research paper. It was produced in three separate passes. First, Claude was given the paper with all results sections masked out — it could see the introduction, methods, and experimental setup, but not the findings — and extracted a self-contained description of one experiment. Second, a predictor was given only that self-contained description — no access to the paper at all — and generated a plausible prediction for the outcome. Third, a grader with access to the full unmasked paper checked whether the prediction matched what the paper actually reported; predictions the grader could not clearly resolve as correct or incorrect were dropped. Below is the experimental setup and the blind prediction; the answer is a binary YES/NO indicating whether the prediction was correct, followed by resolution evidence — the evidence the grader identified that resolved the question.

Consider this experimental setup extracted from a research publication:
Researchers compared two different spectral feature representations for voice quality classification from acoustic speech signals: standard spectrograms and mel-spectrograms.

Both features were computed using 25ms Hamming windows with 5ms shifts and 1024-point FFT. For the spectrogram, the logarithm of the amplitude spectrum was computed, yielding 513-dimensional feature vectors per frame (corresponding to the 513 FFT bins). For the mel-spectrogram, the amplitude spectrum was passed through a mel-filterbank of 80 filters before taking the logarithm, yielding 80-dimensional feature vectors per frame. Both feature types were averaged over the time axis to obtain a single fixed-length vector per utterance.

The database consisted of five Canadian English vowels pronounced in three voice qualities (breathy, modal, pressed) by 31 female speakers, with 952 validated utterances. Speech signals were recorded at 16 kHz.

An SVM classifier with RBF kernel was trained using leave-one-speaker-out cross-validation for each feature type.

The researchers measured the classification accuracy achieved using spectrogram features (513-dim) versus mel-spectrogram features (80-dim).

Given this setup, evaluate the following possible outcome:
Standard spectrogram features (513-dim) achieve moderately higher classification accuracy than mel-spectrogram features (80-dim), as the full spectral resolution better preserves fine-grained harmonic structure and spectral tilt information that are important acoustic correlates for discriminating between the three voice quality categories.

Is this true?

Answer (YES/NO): NO